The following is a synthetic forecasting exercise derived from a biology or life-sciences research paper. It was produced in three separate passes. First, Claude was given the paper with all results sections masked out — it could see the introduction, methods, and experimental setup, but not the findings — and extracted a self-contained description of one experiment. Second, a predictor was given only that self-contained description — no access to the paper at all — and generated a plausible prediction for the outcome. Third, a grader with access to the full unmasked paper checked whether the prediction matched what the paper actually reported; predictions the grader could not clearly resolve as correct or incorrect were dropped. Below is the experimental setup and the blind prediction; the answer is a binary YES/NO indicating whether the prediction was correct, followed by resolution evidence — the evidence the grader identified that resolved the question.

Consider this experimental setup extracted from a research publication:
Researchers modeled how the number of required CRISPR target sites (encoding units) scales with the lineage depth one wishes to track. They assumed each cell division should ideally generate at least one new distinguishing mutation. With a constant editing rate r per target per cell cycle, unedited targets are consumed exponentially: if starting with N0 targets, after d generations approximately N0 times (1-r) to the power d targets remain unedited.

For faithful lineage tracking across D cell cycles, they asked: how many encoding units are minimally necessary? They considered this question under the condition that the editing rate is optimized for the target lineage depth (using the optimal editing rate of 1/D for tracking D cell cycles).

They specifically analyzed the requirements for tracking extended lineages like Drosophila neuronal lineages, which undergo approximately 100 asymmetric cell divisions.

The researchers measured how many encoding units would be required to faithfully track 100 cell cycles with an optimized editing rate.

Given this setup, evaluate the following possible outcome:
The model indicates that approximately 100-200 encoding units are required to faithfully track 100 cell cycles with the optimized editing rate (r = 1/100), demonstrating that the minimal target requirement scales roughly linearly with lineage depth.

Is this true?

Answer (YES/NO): NO